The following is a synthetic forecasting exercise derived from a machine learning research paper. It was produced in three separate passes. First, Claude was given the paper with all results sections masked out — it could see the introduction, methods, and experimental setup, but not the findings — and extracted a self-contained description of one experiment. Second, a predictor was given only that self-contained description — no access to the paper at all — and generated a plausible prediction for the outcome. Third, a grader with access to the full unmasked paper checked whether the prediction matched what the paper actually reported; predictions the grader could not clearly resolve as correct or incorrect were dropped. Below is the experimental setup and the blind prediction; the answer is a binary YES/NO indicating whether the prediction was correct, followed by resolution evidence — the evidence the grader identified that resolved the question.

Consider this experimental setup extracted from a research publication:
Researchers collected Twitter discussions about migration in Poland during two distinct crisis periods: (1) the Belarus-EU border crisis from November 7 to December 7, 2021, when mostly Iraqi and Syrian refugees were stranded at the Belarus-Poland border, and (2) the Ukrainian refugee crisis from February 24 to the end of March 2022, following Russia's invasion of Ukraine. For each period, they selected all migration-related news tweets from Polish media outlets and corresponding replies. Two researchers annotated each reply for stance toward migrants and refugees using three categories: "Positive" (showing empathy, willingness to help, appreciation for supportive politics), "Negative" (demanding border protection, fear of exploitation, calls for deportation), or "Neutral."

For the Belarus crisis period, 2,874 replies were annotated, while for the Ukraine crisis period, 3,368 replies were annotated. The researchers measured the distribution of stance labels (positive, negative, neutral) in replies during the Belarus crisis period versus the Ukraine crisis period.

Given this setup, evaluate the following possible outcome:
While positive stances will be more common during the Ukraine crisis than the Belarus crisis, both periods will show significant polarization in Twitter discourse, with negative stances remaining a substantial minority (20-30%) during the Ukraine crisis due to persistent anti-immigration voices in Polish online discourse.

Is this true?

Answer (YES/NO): NO